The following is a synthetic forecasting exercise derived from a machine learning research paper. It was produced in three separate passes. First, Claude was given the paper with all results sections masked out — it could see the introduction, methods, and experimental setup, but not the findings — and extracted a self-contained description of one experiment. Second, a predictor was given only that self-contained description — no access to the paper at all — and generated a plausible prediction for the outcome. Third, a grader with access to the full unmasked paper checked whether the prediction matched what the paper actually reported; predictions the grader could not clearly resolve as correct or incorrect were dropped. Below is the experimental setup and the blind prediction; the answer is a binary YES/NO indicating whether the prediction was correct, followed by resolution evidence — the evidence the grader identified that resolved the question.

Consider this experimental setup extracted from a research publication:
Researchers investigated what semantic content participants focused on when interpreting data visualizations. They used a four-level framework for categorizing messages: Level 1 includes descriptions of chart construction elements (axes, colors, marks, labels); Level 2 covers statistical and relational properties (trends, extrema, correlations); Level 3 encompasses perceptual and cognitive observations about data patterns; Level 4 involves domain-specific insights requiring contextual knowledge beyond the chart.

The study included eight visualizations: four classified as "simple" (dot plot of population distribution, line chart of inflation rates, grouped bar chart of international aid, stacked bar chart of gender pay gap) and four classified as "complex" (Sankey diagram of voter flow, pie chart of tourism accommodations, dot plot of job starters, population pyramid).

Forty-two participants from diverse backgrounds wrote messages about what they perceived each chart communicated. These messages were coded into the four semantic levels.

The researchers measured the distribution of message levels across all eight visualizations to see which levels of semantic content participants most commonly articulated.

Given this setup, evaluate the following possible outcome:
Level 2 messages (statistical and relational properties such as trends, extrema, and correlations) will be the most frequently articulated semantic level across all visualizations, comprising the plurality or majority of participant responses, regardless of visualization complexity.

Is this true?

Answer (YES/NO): NO